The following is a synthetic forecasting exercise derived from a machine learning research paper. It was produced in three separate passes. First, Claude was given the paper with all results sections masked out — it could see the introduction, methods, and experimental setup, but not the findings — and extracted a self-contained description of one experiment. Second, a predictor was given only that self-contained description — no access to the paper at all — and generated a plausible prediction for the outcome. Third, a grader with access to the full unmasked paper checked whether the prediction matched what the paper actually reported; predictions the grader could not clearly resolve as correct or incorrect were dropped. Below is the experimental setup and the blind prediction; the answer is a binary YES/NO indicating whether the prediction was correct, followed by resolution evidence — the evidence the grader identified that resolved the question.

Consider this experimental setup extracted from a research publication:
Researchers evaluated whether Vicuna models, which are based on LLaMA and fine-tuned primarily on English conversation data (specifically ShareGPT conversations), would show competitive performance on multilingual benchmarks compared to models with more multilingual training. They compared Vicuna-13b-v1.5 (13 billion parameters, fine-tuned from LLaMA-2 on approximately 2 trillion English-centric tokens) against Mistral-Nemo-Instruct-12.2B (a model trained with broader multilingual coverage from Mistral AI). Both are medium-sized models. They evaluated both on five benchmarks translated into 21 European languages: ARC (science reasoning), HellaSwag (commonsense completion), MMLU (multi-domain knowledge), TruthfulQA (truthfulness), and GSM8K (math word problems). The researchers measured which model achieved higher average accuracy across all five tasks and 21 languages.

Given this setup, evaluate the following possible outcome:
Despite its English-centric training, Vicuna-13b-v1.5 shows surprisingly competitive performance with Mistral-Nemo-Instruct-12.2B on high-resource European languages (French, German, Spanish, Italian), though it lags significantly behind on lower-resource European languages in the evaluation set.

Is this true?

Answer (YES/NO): NO